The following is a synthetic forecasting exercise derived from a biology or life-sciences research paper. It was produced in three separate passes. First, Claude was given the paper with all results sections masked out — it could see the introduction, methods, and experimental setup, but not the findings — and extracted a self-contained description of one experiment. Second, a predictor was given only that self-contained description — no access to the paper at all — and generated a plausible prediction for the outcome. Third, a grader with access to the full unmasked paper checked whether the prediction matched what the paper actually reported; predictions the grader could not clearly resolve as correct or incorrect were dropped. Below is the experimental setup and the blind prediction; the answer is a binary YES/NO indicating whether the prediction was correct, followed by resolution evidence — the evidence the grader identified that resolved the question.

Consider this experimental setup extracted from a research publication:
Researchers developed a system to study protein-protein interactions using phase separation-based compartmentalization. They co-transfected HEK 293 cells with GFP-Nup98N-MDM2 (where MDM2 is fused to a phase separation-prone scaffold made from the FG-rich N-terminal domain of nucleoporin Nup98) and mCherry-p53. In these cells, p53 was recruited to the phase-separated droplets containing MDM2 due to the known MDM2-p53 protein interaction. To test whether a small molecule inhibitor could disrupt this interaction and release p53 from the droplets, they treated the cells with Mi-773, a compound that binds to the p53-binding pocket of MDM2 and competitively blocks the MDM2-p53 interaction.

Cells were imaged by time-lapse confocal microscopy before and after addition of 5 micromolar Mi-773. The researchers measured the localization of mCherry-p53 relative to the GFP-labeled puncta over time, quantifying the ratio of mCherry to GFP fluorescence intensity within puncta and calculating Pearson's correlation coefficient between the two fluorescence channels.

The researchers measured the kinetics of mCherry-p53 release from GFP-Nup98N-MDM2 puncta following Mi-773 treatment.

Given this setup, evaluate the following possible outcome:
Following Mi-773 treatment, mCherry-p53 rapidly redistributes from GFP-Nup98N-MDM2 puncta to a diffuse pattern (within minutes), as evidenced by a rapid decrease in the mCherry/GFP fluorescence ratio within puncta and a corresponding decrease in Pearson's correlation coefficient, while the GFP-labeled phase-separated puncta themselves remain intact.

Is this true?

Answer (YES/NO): YES